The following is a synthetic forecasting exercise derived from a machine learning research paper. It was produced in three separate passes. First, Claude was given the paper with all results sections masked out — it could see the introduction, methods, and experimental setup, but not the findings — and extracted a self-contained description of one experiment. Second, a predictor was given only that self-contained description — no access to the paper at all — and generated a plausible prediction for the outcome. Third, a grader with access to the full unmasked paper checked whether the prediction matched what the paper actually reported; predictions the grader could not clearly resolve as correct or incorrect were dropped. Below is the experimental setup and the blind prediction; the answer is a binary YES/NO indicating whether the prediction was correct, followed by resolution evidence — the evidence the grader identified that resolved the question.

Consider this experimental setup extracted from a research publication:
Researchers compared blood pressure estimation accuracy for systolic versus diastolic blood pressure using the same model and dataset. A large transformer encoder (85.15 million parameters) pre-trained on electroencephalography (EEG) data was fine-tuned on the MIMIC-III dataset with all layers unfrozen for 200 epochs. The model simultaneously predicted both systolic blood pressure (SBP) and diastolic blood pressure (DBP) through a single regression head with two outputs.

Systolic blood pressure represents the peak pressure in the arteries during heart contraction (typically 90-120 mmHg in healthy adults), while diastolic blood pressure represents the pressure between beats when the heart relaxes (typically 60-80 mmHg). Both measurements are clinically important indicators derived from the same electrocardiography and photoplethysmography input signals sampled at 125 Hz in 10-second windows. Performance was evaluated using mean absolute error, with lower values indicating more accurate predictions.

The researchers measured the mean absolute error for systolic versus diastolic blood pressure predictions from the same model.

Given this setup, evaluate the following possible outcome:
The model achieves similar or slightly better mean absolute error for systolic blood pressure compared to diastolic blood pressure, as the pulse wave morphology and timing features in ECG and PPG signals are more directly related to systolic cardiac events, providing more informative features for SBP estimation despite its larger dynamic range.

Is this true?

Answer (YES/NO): NO